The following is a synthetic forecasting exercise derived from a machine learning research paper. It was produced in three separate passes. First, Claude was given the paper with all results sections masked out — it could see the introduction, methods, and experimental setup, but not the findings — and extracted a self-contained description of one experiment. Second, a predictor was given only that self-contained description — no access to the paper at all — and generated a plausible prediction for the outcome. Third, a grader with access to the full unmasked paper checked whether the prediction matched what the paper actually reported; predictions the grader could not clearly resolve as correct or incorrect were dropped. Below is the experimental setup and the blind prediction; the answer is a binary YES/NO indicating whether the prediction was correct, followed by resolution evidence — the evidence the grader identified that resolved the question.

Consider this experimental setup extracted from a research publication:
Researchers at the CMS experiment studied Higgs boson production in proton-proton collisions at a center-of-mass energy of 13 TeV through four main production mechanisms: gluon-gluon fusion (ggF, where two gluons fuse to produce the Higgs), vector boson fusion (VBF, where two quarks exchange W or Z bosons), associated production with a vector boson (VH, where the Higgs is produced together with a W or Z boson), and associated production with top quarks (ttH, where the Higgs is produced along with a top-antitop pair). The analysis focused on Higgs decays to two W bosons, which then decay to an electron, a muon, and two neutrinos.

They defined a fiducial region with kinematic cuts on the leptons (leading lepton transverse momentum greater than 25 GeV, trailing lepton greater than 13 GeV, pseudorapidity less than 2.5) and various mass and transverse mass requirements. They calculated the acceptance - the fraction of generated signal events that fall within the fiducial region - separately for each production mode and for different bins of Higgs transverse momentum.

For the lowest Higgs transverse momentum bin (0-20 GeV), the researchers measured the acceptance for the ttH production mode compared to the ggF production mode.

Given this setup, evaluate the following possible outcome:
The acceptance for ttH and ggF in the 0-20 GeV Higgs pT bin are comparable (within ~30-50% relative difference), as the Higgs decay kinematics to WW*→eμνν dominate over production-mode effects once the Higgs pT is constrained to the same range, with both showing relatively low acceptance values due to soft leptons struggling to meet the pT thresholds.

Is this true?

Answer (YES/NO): NO